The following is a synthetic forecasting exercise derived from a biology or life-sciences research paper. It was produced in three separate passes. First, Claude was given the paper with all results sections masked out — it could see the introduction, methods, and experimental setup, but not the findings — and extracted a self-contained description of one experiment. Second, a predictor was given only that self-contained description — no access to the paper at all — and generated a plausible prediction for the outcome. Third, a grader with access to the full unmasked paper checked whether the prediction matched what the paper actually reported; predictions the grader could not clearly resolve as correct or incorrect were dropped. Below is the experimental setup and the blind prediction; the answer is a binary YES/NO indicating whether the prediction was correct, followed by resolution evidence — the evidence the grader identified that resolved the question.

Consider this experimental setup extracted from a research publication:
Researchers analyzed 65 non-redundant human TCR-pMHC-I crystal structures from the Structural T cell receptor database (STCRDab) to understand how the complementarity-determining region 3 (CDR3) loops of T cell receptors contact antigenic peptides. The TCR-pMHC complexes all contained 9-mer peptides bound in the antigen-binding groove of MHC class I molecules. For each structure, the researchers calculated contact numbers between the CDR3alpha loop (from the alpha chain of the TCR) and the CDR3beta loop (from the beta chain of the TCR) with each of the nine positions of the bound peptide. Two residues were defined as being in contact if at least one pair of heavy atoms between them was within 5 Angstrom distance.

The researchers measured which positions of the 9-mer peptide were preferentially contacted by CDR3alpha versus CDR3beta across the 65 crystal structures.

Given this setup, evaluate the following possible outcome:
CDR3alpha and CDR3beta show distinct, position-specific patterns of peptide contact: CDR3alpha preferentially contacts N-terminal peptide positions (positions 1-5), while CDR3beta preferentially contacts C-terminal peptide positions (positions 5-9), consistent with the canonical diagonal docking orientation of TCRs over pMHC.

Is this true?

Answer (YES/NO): NO